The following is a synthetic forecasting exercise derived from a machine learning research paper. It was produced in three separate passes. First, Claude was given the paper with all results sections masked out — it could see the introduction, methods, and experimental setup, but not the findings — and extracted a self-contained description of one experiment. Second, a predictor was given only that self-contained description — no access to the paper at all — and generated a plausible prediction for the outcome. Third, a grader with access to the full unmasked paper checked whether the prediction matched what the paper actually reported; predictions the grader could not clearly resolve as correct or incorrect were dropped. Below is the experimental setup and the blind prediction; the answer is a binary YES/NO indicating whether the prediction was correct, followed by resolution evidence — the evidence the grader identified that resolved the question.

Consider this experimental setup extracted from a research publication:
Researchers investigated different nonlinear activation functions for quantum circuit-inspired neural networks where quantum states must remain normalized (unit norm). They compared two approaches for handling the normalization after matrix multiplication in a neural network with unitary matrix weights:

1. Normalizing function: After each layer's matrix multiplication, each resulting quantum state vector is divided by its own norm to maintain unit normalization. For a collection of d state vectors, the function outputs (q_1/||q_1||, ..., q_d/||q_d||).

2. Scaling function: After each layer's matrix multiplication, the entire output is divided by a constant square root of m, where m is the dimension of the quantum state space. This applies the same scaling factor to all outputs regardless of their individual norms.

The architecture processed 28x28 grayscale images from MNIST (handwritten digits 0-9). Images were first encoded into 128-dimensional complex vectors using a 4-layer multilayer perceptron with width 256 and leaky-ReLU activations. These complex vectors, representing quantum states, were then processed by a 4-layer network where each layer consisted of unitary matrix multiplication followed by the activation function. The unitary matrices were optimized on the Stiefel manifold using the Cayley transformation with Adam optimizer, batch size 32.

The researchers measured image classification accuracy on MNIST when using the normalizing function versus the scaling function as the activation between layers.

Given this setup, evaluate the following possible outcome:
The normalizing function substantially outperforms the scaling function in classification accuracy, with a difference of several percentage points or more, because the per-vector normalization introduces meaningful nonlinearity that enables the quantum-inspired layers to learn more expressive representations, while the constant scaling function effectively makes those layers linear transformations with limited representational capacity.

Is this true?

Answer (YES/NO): NO